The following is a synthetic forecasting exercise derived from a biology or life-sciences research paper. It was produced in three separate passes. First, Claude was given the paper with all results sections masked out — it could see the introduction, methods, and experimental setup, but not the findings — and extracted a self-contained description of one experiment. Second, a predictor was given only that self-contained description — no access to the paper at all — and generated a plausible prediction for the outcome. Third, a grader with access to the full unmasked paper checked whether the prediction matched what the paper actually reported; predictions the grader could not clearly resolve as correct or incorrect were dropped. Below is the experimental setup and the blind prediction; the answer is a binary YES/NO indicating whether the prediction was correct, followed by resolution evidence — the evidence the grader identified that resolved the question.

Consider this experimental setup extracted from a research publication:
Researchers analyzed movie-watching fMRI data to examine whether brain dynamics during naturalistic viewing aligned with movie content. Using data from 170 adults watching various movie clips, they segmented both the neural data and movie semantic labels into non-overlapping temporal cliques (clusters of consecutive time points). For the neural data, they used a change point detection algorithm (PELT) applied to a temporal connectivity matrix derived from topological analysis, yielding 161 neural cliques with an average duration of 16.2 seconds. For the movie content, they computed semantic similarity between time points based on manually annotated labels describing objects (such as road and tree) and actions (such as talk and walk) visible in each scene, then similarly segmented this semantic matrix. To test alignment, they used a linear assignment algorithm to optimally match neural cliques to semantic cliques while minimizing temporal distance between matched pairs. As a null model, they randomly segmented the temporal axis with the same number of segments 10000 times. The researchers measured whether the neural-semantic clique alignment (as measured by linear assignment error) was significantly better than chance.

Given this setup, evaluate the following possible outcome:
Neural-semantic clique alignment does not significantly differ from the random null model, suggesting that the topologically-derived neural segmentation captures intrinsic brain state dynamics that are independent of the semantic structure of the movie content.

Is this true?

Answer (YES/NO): NO